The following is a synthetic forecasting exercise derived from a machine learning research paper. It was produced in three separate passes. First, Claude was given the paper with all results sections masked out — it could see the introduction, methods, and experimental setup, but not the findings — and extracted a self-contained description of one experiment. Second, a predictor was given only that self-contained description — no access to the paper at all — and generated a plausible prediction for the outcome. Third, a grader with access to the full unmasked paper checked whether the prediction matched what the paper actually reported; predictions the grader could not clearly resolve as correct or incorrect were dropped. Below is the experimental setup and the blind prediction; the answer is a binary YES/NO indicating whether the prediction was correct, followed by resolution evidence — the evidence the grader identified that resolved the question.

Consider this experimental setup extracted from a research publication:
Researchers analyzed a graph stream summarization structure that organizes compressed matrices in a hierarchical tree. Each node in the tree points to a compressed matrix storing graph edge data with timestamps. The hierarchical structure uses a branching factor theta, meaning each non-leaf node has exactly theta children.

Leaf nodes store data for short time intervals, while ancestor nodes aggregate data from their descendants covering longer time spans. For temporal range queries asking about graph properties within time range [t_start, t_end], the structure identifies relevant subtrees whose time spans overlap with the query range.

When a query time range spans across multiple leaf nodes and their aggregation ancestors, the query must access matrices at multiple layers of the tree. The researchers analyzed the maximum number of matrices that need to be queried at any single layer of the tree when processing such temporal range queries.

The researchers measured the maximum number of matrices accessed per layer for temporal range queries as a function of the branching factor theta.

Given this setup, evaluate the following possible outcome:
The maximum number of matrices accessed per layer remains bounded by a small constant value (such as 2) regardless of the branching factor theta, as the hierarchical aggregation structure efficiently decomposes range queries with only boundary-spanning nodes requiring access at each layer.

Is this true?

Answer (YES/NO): NO